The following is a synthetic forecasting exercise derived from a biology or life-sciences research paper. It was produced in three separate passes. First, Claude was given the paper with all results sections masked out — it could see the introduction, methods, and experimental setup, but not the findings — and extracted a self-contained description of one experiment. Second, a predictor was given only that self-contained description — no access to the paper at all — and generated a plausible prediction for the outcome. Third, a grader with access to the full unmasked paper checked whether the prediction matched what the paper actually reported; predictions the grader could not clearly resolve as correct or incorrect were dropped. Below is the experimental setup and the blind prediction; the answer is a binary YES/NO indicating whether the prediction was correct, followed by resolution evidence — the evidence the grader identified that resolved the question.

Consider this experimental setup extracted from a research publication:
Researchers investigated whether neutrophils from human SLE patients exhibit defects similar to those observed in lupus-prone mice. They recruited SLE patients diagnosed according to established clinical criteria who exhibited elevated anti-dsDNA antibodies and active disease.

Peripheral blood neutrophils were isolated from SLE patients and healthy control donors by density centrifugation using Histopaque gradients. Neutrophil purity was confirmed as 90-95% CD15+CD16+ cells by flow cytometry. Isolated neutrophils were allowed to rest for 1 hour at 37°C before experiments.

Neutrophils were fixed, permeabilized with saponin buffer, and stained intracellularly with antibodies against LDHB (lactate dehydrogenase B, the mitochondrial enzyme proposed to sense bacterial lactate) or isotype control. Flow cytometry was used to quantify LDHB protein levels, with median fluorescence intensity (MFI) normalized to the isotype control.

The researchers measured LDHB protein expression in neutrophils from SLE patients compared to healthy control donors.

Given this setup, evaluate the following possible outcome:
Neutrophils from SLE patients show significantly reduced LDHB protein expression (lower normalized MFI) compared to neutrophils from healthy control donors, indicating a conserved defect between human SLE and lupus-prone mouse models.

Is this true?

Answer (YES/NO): YES